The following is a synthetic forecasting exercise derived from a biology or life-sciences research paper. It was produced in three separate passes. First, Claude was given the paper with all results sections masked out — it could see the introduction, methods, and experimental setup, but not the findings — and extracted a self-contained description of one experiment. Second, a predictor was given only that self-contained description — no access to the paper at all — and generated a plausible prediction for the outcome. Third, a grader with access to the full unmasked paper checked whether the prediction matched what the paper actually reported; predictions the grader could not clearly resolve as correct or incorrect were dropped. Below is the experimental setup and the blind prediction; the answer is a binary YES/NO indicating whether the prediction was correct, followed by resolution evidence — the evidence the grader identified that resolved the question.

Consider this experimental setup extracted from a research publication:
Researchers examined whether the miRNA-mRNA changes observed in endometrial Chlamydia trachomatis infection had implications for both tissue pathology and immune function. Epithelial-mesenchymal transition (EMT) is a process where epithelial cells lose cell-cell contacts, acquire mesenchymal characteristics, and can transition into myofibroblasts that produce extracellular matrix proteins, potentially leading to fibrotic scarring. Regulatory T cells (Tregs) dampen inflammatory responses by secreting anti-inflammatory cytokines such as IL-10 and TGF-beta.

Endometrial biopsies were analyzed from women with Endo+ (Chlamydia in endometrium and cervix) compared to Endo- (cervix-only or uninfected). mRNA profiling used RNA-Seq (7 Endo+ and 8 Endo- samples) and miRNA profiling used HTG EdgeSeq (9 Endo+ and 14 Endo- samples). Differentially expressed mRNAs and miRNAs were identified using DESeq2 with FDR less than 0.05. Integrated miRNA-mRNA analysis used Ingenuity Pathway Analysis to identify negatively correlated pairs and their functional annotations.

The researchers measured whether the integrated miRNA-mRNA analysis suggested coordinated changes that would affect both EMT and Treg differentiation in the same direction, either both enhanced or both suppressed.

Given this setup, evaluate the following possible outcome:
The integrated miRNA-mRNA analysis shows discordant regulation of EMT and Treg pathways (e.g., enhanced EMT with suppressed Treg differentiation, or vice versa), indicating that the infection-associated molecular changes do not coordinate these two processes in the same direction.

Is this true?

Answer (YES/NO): NO